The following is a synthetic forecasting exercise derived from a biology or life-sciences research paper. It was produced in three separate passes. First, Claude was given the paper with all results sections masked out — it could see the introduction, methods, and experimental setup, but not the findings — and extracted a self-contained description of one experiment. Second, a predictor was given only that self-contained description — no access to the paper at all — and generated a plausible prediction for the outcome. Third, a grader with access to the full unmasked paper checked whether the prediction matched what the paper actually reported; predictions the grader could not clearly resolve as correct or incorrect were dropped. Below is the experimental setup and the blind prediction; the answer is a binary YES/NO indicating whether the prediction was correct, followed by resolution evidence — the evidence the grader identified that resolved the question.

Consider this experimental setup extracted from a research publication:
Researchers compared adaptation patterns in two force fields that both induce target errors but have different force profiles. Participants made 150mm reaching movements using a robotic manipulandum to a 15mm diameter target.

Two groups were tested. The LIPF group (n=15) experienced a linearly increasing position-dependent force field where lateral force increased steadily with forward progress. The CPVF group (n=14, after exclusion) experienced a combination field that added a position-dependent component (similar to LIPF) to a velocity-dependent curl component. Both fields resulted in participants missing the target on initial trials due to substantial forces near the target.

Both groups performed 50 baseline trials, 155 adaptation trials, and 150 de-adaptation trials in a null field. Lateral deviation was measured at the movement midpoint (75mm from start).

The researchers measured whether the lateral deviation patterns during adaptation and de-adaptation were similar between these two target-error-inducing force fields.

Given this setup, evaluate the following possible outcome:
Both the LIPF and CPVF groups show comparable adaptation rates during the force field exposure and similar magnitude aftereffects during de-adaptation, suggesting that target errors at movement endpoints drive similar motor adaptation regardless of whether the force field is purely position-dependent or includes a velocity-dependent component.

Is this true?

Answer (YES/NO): NO